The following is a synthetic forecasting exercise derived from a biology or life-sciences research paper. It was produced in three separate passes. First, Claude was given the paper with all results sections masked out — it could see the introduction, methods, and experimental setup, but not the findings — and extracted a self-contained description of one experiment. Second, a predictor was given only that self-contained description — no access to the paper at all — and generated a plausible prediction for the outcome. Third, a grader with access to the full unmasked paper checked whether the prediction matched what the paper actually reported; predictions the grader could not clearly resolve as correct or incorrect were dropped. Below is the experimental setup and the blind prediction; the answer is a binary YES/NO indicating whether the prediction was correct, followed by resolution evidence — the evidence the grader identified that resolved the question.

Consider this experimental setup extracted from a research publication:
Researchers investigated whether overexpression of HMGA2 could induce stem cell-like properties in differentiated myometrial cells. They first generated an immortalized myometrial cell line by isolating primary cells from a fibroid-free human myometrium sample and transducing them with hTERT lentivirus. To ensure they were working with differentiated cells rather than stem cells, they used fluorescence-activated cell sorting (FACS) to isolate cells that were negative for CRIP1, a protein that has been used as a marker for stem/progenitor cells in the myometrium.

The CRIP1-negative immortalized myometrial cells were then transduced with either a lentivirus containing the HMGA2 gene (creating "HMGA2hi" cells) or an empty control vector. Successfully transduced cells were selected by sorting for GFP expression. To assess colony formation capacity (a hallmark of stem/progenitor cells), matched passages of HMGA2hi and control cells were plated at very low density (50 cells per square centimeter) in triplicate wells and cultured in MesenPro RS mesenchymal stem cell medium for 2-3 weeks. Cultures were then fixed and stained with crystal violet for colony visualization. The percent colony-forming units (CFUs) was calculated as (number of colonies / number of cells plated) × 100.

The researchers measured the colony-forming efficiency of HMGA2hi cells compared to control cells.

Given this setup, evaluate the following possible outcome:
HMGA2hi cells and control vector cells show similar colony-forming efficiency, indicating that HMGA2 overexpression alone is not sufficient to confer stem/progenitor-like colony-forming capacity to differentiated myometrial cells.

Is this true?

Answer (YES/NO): NO